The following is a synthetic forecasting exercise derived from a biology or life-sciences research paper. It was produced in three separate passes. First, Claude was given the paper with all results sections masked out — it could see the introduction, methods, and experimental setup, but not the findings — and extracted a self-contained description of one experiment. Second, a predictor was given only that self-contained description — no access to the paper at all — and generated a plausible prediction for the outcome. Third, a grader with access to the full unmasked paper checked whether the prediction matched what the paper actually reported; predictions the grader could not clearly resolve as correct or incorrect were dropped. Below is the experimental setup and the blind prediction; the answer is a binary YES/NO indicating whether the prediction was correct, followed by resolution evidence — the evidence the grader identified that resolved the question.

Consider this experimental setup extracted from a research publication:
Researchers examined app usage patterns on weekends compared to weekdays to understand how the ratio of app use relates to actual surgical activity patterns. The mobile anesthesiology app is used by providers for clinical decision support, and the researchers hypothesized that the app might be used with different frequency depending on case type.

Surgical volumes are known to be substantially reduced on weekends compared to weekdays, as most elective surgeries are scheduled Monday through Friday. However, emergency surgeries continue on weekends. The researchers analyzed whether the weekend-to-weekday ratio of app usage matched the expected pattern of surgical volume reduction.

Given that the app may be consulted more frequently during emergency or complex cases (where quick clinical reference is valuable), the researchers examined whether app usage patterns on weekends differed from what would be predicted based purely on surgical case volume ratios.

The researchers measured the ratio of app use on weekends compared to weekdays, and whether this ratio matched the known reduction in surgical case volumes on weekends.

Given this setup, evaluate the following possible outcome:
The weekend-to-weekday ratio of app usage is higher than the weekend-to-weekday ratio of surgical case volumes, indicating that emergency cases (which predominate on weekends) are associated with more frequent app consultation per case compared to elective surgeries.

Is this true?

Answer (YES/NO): YES